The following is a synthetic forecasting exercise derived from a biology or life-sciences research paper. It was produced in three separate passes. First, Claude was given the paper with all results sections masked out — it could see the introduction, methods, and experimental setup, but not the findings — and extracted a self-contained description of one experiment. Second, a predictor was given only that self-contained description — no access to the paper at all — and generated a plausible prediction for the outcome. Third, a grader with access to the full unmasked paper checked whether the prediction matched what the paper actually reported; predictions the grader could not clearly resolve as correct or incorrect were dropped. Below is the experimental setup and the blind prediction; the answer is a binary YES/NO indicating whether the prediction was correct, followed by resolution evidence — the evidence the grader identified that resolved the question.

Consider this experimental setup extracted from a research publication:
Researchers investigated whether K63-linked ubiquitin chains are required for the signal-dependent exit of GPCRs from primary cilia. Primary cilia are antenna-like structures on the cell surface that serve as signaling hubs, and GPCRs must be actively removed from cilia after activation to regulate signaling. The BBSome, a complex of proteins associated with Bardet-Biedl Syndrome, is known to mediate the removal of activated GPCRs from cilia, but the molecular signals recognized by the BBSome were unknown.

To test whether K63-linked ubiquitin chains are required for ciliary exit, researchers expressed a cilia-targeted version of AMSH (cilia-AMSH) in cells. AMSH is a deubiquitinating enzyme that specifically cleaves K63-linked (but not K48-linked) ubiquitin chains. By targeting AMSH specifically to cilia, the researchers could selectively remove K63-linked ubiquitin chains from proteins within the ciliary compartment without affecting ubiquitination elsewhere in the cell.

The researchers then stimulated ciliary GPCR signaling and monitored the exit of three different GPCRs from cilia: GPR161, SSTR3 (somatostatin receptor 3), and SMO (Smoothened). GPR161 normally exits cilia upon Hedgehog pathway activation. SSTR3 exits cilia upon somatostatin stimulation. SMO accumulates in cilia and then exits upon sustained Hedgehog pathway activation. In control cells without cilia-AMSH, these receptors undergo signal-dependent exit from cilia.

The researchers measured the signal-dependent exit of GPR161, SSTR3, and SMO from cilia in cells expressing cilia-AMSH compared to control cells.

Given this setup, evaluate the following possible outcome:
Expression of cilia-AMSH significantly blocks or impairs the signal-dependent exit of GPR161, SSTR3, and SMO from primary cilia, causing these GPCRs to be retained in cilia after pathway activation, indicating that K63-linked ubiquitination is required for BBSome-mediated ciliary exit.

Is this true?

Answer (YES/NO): YES